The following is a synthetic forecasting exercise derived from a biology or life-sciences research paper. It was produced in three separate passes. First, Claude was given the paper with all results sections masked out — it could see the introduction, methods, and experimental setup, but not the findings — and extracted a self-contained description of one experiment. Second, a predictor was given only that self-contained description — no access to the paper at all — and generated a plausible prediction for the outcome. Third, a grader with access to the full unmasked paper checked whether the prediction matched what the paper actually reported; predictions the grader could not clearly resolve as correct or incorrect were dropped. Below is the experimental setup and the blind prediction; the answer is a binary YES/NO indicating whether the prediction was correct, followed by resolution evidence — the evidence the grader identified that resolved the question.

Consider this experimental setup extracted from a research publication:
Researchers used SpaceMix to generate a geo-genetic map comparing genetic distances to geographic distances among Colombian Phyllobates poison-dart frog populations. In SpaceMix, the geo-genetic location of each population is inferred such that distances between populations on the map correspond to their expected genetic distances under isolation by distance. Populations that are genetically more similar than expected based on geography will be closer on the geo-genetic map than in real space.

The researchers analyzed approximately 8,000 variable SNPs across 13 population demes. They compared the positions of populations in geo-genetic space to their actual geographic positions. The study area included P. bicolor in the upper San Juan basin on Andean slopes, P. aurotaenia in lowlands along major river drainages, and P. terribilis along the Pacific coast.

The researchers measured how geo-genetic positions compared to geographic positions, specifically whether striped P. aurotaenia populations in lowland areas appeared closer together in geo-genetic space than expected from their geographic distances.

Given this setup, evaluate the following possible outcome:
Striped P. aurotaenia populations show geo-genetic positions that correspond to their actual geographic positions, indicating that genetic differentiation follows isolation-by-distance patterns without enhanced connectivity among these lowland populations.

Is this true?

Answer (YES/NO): NO